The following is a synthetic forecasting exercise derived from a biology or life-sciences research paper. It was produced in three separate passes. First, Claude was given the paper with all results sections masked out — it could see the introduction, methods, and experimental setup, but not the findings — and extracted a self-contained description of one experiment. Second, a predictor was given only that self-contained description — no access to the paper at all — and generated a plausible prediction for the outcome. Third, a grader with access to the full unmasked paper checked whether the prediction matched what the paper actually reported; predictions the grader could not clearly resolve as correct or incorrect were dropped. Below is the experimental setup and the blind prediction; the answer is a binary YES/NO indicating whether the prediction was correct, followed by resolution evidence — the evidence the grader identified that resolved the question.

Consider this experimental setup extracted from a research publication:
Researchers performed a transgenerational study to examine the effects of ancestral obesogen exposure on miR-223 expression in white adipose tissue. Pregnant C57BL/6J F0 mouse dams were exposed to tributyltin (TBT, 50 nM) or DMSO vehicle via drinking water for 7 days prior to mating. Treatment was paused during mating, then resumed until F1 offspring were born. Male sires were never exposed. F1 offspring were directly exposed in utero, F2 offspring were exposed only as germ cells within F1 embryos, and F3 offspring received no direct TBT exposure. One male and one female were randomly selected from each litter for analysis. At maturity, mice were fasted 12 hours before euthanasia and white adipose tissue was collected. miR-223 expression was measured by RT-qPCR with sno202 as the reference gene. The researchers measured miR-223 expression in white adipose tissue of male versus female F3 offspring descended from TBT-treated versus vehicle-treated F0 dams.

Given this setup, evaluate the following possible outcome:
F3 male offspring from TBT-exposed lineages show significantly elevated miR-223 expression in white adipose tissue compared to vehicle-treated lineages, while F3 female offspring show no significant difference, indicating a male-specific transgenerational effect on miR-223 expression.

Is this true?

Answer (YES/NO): YES